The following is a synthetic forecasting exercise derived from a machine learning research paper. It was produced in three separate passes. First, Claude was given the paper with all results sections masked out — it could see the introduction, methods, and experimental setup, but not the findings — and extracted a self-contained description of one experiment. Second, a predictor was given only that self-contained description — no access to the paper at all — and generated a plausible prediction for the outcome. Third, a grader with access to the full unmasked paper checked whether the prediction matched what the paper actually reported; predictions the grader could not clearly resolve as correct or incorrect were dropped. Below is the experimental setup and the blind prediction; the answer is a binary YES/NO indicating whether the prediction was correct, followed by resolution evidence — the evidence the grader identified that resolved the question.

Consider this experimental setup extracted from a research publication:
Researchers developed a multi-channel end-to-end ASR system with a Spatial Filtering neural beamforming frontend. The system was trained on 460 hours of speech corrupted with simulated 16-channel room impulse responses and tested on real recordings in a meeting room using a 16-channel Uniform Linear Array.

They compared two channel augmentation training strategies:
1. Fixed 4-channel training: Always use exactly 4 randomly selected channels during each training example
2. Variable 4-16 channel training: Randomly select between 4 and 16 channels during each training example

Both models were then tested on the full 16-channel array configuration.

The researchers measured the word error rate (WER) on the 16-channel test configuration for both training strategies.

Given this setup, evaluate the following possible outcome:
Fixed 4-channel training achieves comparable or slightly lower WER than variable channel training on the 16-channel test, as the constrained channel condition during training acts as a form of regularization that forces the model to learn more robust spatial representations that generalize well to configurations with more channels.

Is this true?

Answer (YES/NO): NO